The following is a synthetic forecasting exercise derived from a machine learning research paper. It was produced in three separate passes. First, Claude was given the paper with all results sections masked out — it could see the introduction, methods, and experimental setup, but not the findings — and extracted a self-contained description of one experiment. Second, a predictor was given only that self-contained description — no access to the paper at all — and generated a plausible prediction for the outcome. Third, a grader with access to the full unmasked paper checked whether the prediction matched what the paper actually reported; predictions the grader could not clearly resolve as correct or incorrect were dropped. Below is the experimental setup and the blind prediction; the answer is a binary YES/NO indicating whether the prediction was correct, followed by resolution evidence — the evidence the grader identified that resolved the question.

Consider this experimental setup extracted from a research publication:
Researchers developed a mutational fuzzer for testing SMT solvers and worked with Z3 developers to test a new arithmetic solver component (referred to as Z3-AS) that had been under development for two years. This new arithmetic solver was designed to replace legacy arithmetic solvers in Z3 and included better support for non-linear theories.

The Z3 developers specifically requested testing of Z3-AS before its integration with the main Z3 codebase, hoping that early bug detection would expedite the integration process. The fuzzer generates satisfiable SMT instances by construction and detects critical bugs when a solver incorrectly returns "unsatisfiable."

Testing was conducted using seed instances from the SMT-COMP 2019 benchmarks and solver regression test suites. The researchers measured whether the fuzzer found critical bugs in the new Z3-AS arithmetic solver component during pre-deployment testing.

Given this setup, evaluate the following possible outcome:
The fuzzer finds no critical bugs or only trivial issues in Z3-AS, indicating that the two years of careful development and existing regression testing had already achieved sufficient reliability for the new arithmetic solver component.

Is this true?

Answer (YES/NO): NO